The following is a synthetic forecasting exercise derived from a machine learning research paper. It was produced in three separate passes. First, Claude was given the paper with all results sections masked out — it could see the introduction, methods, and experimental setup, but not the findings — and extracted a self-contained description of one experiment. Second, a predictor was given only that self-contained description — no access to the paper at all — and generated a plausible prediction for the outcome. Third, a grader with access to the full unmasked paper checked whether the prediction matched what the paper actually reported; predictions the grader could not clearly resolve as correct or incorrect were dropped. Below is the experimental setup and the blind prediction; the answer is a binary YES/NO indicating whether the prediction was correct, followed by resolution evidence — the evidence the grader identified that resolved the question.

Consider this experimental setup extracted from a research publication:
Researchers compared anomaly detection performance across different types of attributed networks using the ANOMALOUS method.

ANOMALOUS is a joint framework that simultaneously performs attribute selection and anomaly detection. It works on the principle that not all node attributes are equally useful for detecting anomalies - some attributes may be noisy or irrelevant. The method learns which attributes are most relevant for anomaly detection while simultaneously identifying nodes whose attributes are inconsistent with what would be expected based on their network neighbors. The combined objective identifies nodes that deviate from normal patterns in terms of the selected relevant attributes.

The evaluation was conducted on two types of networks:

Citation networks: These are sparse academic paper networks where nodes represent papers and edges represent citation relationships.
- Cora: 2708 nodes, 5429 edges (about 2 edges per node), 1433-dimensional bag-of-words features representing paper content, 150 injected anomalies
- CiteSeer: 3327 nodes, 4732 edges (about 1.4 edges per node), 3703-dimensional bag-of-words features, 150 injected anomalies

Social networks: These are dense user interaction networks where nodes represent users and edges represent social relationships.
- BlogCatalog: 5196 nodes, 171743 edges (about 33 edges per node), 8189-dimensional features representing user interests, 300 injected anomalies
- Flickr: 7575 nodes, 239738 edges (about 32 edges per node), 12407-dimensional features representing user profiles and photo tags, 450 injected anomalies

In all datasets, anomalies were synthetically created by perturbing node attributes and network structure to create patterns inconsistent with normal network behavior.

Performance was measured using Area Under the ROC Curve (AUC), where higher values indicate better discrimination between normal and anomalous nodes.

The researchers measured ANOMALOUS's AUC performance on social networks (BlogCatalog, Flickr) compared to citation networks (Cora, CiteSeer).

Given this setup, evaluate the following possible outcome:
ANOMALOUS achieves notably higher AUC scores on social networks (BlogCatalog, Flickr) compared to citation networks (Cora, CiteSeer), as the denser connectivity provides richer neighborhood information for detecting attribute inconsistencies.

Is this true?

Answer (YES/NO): YES